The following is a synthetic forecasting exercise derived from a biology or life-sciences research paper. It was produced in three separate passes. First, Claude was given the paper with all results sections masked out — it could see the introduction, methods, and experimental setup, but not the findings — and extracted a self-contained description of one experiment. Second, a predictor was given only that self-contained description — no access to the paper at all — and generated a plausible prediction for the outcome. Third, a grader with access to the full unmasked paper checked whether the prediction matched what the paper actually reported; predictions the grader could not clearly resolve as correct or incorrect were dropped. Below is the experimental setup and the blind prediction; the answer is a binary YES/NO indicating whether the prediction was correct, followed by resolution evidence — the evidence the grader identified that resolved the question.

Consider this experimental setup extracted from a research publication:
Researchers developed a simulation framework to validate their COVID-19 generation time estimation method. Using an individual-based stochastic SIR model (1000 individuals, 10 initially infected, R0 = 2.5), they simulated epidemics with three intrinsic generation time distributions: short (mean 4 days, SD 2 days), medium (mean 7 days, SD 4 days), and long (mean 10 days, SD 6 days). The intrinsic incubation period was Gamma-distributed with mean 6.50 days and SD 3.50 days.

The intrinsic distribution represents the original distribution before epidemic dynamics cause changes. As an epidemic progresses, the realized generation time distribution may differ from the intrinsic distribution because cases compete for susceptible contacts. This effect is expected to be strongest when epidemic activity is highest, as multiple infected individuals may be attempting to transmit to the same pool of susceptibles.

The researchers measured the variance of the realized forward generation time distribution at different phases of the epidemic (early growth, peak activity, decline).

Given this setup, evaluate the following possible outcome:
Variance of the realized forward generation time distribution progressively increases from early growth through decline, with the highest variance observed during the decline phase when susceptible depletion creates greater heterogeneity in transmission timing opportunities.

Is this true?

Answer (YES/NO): NO